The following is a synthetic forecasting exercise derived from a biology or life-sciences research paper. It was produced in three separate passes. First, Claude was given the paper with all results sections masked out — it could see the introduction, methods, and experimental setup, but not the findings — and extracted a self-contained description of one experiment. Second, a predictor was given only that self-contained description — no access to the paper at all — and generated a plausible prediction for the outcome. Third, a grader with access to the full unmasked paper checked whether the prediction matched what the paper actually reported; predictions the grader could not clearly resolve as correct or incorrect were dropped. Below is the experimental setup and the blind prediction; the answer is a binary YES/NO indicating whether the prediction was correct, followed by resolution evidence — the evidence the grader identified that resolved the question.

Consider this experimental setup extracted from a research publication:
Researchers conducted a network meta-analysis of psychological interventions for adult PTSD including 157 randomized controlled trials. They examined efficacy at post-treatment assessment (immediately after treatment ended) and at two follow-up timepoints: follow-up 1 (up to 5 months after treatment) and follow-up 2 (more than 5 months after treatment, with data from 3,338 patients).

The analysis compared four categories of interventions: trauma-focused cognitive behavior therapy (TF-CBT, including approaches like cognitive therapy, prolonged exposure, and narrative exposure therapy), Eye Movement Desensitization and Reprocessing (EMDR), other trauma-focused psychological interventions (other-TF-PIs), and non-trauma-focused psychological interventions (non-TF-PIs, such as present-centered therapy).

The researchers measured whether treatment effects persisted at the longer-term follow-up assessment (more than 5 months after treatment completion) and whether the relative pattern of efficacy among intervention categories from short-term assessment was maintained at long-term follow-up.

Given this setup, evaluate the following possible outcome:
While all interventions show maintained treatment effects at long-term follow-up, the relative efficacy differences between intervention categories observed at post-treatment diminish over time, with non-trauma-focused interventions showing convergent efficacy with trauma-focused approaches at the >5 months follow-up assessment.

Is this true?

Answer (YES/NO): NO